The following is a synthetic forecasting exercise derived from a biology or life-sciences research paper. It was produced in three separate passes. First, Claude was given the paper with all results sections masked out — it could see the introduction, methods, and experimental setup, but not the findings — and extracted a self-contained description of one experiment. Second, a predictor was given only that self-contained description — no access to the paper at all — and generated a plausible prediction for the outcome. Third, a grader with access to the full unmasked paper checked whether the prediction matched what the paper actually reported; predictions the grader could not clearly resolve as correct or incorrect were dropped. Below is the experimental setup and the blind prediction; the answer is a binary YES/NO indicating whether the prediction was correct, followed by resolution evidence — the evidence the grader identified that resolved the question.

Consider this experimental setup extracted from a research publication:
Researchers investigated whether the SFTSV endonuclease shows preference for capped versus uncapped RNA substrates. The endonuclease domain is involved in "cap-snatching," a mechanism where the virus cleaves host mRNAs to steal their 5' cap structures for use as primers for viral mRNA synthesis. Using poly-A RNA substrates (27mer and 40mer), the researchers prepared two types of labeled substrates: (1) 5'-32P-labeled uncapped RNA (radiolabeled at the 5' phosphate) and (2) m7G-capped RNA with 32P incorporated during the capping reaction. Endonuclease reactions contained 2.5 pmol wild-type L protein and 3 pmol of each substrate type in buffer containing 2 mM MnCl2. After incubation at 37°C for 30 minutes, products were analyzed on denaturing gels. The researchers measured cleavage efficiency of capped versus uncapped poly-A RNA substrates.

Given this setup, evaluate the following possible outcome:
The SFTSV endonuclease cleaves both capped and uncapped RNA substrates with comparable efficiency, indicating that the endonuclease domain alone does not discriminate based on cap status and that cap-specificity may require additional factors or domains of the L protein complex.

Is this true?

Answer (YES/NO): YES